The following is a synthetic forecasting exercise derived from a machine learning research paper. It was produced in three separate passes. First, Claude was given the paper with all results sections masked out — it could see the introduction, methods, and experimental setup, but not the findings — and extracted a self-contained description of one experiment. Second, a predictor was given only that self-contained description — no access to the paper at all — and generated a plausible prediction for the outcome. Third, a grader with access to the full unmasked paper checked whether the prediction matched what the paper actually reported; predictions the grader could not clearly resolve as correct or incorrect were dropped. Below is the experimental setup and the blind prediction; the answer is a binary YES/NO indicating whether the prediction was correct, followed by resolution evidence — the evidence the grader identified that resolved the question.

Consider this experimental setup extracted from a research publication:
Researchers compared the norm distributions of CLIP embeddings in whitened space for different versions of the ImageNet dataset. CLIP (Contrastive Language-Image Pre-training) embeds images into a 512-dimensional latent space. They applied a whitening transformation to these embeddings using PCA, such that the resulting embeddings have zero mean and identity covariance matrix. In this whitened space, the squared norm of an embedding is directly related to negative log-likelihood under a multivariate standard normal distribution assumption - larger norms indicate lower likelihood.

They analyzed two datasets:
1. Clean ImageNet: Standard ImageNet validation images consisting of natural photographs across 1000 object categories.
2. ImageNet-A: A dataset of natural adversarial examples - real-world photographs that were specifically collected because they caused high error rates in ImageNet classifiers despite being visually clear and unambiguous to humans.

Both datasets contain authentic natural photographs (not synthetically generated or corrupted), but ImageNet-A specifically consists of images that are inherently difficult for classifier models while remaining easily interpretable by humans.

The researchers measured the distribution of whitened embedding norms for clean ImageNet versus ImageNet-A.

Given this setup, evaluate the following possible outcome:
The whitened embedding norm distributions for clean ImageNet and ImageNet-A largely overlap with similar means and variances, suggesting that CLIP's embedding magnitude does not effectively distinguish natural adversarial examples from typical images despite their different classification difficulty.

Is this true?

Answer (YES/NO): NO